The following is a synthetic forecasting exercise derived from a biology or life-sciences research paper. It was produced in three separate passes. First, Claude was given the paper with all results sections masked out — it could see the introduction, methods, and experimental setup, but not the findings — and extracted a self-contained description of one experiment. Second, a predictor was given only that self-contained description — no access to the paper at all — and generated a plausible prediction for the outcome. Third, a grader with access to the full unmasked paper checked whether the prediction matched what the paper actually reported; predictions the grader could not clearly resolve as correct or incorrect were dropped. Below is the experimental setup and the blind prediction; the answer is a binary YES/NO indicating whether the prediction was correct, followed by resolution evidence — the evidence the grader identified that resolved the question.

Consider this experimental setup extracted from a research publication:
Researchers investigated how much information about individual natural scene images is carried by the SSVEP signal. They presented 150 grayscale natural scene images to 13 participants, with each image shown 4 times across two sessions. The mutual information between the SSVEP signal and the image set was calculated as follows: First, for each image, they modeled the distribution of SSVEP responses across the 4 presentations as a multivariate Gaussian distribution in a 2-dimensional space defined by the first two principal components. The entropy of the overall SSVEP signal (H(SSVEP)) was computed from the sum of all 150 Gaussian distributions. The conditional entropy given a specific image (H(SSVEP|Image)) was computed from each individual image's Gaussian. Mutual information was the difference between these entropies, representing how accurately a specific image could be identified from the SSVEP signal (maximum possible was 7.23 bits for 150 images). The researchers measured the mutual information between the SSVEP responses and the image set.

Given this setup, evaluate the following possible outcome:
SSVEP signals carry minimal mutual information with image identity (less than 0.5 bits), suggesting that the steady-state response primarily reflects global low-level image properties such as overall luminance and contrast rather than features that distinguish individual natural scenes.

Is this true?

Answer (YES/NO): NO